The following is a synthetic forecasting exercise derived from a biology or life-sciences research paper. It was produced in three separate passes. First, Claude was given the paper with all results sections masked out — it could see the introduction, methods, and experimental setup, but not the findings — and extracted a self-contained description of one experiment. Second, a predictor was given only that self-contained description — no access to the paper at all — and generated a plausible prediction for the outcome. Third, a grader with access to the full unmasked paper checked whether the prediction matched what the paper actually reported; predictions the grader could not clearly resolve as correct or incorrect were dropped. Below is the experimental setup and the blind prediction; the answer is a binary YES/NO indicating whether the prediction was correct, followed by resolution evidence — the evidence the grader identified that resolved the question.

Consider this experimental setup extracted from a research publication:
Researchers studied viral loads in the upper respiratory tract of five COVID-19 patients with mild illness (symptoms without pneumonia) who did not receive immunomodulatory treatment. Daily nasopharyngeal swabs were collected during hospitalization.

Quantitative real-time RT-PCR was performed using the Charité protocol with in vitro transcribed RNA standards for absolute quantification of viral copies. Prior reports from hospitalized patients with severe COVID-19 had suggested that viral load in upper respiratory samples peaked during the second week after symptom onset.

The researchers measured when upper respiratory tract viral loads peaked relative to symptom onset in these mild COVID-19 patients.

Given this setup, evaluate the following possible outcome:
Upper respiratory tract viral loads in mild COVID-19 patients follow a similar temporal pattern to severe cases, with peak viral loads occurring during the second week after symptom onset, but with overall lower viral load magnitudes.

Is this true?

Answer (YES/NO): NO